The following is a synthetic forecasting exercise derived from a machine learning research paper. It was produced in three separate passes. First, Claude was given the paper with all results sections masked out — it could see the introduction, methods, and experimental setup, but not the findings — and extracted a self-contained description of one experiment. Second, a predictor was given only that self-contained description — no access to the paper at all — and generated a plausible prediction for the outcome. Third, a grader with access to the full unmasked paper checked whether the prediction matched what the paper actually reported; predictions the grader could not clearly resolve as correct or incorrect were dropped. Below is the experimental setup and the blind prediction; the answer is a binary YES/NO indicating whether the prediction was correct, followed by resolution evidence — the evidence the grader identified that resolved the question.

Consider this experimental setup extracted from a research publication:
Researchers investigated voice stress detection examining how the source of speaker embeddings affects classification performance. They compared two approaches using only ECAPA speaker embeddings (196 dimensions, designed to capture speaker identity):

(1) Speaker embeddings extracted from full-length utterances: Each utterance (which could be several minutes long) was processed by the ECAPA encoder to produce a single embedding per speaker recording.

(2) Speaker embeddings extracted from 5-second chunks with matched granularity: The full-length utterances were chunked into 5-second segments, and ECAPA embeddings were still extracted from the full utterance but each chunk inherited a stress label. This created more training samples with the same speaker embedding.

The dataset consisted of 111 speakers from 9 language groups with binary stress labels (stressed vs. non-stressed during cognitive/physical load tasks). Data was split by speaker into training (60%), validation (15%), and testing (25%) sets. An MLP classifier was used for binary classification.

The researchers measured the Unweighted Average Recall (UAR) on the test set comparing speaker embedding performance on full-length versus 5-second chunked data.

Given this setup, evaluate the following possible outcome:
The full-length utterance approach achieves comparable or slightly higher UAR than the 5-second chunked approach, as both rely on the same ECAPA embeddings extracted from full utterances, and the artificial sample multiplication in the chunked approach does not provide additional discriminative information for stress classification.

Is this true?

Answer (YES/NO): NO